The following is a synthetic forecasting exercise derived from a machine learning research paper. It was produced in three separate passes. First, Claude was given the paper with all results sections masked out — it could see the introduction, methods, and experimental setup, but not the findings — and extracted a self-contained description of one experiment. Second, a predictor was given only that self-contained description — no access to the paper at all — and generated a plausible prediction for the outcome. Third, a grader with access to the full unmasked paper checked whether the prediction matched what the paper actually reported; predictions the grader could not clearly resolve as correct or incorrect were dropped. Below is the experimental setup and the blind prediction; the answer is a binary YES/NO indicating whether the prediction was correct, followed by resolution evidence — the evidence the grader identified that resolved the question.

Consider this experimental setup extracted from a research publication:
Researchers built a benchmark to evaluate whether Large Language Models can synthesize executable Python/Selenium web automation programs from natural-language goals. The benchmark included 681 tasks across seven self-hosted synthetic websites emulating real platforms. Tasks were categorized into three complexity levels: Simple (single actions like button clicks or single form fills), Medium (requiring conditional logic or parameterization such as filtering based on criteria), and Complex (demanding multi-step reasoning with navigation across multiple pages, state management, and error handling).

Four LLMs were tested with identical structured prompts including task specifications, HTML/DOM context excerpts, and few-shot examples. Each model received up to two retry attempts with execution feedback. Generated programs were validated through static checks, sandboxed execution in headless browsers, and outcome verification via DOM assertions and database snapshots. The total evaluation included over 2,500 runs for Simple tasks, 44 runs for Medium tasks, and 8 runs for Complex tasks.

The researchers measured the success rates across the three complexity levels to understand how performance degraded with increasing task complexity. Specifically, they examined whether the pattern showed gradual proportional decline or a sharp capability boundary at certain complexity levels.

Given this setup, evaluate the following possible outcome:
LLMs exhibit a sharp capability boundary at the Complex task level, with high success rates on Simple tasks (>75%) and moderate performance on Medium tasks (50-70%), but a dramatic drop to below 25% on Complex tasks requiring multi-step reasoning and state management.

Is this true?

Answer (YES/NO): NO